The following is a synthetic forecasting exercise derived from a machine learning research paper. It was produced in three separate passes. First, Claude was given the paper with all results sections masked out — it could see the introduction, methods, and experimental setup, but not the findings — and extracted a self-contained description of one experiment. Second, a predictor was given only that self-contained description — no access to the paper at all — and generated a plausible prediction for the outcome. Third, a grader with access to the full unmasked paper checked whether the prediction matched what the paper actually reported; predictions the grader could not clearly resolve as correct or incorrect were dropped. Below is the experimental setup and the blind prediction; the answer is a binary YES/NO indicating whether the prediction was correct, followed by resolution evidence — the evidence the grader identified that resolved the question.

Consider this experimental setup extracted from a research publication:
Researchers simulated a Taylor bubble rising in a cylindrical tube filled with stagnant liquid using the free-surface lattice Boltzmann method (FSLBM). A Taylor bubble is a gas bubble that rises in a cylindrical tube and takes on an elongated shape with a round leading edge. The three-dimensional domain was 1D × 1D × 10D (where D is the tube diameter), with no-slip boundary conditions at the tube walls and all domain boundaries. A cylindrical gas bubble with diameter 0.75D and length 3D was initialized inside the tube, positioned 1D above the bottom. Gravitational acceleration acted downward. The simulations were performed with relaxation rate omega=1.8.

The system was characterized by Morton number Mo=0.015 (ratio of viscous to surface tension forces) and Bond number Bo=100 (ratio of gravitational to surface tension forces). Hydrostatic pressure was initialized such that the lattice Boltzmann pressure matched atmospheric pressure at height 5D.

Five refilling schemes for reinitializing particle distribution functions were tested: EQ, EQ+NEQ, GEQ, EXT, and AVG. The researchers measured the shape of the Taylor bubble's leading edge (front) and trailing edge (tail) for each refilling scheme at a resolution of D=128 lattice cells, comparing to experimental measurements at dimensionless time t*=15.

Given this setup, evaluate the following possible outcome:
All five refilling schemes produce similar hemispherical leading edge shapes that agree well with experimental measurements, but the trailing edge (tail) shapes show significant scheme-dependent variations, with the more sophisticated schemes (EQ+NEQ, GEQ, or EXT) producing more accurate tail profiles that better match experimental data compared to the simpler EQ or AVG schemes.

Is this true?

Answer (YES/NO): NO